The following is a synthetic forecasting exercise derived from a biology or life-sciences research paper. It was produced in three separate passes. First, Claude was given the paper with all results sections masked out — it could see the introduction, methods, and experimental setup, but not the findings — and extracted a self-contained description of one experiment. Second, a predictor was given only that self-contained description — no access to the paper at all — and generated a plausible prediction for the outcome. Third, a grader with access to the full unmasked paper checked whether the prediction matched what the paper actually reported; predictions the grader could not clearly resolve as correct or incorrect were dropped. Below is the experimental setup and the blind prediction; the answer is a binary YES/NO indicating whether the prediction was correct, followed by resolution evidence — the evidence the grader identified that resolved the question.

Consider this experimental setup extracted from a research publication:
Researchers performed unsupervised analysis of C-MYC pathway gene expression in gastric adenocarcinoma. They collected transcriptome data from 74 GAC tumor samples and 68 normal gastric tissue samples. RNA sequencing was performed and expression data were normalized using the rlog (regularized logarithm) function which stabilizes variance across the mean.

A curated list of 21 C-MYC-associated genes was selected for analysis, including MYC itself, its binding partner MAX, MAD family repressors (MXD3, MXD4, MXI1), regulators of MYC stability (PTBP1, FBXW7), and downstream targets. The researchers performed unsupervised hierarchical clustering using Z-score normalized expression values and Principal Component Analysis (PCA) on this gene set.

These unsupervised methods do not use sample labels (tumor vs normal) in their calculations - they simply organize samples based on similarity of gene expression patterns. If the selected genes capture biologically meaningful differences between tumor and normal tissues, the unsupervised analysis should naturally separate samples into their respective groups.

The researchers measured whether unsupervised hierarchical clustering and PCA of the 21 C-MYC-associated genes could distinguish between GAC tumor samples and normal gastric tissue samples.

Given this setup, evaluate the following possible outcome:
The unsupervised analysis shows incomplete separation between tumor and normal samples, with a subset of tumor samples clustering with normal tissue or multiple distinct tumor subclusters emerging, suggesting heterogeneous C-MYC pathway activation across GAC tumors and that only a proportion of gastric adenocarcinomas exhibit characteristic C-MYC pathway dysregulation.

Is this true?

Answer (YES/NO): NO